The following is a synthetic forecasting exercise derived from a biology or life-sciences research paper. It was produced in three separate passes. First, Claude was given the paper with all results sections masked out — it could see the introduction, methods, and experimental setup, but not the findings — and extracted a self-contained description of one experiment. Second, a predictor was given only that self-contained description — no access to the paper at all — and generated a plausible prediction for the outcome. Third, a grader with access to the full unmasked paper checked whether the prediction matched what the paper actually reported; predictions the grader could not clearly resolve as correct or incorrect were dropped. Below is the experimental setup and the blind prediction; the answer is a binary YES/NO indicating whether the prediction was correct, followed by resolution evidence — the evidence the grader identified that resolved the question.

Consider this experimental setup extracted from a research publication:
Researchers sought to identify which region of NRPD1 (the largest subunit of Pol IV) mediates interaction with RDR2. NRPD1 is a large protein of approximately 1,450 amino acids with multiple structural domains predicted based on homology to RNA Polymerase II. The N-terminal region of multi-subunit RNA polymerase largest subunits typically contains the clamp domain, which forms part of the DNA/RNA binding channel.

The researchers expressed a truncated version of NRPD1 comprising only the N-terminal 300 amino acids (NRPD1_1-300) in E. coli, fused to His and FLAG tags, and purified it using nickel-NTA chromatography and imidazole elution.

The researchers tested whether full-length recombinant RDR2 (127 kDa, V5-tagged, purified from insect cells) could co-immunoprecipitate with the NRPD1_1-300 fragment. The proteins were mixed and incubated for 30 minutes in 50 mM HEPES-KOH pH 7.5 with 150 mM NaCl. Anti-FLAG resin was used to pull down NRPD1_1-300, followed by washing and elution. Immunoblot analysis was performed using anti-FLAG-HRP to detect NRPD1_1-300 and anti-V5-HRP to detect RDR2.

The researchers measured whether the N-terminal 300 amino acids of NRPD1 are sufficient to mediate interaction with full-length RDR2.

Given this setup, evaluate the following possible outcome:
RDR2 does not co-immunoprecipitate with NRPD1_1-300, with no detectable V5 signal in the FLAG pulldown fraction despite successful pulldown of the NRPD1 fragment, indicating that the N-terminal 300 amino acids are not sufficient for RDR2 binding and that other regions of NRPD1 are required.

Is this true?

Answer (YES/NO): NO